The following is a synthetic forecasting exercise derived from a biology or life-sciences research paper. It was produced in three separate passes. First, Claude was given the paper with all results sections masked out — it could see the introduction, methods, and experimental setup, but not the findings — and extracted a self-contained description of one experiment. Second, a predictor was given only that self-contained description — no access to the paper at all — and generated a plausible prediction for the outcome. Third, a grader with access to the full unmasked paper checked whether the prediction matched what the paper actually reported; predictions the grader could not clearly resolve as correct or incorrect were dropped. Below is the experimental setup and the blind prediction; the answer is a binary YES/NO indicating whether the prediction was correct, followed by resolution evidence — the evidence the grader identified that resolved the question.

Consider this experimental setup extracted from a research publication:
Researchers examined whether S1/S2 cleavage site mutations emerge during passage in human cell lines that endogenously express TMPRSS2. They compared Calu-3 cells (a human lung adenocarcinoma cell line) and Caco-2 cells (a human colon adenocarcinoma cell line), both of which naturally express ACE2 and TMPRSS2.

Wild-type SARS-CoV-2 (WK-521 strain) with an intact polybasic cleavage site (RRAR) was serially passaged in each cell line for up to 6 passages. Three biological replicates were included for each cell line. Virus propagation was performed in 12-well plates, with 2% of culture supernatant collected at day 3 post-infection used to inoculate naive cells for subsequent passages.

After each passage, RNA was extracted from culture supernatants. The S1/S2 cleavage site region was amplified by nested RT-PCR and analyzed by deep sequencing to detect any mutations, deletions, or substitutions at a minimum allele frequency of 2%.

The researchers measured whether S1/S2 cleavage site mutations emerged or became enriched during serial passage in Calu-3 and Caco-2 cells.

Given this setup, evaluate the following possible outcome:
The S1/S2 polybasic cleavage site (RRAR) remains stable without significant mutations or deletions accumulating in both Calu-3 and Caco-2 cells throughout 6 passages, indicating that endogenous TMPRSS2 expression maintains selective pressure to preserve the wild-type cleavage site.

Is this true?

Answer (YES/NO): NO